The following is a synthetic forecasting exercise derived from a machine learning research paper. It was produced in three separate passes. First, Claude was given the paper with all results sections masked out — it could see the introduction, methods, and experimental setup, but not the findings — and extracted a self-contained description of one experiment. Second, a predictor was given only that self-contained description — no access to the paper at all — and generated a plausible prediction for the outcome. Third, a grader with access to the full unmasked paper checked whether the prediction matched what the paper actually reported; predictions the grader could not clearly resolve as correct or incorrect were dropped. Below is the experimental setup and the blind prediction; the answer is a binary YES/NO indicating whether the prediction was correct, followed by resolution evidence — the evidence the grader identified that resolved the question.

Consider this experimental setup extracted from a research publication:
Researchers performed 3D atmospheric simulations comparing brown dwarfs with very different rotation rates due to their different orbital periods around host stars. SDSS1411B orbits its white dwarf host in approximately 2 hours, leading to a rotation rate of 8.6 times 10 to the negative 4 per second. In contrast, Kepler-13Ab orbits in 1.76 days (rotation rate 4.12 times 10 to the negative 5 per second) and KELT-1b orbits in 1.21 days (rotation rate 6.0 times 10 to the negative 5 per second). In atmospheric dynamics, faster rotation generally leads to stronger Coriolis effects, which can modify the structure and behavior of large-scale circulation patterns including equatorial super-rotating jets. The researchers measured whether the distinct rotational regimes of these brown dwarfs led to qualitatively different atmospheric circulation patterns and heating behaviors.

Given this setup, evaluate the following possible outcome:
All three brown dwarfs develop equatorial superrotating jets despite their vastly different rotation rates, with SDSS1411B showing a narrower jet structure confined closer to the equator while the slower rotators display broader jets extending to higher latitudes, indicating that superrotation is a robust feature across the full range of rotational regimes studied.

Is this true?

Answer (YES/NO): YES